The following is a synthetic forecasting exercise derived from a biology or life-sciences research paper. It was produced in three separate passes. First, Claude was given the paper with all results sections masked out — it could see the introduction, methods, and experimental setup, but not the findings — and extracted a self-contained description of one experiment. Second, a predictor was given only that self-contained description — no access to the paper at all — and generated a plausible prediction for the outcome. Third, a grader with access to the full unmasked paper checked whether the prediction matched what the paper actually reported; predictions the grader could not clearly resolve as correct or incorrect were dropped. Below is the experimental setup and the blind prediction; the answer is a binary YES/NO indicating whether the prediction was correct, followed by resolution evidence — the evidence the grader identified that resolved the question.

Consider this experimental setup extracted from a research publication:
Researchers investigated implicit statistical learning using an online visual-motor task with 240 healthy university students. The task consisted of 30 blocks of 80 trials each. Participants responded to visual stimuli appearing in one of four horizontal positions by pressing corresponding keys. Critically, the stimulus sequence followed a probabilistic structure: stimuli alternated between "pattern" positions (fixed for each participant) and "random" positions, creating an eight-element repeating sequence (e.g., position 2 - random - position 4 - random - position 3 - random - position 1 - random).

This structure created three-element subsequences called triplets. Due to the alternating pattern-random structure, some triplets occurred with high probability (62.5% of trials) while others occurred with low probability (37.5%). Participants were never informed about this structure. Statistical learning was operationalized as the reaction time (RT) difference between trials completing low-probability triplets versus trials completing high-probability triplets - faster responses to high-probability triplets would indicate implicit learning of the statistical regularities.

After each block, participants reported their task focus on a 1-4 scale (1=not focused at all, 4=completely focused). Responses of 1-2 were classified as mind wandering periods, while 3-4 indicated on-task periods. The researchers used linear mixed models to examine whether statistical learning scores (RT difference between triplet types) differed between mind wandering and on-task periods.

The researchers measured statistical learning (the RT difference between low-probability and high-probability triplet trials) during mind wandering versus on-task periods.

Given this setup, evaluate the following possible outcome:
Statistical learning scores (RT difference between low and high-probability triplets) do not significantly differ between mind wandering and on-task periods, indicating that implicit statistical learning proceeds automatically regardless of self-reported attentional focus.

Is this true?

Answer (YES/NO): NO